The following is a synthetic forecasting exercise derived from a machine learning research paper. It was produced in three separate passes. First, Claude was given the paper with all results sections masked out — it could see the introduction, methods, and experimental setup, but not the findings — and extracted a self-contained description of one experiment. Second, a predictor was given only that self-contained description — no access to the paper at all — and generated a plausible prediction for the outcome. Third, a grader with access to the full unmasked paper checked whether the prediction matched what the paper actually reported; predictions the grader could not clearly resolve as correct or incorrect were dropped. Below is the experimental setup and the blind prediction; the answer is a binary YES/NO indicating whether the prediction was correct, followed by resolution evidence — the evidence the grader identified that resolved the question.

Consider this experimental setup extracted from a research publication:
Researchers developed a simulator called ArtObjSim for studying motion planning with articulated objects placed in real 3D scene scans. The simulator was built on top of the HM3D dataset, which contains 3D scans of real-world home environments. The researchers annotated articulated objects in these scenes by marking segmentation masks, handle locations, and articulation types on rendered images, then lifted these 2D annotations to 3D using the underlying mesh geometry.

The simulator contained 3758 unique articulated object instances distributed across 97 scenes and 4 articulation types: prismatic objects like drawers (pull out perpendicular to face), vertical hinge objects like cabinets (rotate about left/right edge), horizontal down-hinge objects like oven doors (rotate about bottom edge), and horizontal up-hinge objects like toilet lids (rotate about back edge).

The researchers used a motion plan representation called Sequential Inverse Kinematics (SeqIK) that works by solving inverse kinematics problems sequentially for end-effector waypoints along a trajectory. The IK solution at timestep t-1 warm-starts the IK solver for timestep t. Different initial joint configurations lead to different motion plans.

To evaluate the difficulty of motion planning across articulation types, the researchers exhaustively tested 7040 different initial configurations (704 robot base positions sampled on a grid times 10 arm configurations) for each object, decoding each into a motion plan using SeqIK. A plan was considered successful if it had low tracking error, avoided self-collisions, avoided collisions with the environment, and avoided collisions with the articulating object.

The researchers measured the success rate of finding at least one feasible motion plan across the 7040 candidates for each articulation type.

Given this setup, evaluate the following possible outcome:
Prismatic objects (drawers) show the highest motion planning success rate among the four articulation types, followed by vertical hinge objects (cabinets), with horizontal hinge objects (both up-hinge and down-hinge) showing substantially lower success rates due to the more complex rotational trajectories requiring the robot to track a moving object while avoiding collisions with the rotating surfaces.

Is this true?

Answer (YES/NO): NO